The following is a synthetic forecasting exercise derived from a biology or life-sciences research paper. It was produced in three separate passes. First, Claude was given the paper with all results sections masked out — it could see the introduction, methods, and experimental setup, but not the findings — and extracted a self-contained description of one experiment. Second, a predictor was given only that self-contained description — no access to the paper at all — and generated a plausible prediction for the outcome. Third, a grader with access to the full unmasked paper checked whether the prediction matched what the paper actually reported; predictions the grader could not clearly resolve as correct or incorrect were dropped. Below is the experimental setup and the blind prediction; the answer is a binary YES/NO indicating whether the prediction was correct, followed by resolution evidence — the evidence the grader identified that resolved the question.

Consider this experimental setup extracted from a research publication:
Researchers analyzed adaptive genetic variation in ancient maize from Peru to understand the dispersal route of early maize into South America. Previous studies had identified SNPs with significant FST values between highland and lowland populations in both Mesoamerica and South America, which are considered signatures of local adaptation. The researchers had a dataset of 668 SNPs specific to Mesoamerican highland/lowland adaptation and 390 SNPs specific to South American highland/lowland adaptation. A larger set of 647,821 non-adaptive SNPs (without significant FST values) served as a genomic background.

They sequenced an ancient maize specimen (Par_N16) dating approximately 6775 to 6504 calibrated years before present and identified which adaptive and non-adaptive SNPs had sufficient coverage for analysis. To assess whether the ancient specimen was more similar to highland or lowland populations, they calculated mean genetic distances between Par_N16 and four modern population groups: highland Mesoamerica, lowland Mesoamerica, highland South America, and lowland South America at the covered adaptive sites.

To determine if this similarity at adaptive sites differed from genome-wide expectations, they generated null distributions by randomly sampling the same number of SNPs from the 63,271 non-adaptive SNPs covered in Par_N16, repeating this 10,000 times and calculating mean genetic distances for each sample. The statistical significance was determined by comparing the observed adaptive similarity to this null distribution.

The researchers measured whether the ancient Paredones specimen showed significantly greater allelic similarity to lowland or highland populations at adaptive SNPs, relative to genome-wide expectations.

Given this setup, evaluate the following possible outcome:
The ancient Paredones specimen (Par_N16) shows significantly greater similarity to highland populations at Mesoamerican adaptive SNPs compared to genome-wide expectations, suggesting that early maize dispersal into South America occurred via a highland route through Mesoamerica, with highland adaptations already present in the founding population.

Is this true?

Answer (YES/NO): NO